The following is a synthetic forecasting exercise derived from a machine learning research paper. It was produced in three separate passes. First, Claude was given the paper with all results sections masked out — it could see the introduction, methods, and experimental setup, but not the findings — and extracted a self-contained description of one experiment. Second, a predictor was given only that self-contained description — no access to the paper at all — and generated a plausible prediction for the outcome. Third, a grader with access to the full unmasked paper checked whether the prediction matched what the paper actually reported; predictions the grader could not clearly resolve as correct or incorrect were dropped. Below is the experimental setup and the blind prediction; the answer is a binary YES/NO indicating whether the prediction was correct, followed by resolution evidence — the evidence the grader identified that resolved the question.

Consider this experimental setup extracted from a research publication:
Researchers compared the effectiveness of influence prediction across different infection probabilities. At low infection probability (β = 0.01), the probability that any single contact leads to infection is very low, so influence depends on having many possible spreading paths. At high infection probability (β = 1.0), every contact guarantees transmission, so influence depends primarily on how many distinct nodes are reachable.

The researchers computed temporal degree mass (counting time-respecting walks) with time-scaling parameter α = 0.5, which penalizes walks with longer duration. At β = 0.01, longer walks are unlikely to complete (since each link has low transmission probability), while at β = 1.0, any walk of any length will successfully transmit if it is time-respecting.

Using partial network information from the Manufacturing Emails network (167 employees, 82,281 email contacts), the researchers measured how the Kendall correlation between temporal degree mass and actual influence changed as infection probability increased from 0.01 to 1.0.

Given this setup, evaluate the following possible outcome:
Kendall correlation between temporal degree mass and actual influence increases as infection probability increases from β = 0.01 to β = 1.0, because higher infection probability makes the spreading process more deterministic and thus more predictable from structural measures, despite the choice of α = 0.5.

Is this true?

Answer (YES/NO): NO